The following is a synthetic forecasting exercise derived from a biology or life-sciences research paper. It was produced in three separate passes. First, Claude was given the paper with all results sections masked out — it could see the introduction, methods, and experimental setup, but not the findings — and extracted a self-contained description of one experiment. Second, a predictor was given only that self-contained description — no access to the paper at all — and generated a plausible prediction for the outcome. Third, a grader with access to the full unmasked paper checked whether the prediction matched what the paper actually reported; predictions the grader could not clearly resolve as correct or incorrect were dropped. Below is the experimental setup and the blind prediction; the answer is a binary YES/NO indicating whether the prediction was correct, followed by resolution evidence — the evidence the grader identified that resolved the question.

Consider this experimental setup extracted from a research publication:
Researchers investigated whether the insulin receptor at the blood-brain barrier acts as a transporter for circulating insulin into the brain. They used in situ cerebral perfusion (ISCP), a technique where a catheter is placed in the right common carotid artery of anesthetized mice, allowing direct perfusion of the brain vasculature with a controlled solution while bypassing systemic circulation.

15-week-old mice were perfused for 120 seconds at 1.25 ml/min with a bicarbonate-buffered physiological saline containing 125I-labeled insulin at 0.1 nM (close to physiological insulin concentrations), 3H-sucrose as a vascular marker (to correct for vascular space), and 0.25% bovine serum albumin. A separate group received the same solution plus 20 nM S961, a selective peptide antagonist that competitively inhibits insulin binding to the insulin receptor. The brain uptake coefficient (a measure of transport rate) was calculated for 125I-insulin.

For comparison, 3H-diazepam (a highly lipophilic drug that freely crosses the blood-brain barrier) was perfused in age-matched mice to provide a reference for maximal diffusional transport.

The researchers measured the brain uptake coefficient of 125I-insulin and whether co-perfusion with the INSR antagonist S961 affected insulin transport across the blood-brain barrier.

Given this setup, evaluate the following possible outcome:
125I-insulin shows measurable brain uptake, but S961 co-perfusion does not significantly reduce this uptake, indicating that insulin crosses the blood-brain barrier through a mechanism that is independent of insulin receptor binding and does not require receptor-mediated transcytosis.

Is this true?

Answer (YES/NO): YES